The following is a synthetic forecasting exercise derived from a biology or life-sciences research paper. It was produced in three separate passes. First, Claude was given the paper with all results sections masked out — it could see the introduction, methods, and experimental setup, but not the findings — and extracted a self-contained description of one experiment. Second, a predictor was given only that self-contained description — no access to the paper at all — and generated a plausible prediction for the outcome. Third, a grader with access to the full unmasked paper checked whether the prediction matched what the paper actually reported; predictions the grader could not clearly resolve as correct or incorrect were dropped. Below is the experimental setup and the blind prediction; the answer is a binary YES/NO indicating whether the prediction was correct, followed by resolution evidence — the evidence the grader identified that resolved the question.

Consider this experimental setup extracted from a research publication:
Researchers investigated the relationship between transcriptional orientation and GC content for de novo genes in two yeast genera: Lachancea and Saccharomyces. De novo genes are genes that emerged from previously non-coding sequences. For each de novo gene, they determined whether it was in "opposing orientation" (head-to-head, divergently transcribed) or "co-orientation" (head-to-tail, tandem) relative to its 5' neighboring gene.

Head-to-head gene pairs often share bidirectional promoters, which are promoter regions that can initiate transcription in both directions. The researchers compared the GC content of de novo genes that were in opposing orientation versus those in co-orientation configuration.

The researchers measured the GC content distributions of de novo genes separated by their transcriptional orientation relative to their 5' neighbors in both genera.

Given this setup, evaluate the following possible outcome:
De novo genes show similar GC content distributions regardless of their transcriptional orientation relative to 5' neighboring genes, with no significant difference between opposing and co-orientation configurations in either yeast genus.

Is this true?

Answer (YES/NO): NO